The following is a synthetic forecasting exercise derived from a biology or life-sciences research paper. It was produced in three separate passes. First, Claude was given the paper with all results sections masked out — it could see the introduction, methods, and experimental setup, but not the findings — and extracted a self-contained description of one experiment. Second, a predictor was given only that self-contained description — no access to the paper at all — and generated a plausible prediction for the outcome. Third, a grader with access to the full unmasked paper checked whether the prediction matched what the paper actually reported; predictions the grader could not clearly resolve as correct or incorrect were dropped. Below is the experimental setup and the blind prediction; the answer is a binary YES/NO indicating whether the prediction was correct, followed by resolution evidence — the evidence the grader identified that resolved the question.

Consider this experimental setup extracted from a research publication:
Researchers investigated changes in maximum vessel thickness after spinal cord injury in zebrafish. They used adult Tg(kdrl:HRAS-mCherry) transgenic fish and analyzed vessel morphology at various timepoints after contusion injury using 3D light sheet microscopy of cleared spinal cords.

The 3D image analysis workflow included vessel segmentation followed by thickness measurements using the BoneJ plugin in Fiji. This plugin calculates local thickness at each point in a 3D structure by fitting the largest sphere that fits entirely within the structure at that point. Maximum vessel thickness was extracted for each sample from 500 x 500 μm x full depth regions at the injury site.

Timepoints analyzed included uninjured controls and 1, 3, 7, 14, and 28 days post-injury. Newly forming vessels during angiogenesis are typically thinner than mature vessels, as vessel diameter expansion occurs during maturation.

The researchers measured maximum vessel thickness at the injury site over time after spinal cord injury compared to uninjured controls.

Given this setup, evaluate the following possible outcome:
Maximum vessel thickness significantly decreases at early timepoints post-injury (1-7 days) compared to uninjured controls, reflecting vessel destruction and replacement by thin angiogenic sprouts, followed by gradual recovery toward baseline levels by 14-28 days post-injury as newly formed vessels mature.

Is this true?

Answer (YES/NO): NO